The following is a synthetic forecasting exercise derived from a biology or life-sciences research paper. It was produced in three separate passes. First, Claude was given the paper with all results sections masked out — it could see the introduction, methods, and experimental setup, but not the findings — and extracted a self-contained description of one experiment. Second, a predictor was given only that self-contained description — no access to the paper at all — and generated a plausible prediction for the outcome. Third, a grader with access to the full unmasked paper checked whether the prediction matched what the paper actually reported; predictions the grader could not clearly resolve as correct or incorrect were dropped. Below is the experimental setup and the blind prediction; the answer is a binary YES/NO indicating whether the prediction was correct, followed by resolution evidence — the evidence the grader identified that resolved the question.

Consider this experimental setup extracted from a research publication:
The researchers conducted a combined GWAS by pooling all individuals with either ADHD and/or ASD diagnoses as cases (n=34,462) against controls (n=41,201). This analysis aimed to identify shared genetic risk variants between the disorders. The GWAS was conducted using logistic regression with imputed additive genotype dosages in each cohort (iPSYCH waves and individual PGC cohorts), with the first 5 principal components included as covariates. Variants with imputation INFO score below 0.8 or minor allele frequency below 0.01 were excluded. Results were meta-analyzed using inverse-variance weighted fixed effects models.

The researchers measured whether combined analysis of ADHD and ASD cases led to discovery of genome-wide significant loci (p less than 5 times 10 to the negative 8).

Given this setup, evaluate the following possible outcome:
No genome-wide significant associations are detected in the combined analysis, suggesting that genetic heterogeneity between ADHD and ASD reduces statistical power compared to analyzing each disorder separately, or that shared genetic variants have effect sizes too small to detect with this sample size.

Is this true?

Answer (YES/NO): NO